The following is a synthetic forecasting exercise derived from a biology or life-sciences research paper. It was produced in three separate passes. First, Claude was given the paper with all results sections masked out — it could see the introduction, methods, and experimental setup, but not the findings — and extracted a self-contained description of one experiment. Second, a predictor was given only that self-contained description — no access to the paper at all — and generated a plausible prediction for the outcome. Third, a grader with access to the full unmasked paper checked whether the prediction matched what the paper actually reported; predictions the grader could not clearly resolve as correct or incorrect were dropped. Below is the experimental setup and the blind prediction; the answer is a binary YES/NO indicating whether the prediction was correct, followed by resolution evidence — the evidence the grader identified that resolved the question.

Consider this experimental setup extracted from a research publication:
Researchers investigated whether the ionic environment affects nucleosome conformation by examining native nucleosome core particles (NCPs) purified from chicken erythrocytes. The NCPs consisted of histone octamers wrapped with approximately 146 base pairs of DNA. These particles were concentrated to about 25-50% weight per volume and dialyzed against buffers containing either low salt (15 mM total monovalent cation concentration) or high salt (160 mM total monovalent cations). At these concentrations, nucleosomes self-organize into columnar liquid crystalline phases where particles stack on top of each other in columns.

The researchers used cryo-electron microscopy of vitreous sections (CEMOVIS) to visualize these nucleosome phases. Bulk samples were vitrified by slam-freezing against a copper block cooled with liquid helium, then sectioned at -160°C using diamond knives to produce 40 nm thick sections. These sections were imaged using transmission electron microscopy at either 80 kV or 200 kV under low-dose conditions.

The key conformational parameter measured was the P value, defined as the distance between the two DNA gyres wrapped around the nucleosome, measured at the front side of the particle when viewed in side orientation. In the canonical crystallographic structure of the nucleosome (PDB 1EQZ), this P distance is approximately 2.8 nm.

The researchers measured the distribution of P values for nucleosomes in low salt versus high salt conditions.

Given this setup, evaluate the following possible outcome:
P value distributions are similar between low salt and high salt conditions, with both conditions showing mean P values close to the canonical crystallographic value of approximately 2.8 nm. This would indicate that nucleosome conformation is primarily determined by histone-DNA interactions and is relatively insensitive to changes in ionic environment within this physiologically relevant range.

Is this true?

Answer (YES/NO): NO